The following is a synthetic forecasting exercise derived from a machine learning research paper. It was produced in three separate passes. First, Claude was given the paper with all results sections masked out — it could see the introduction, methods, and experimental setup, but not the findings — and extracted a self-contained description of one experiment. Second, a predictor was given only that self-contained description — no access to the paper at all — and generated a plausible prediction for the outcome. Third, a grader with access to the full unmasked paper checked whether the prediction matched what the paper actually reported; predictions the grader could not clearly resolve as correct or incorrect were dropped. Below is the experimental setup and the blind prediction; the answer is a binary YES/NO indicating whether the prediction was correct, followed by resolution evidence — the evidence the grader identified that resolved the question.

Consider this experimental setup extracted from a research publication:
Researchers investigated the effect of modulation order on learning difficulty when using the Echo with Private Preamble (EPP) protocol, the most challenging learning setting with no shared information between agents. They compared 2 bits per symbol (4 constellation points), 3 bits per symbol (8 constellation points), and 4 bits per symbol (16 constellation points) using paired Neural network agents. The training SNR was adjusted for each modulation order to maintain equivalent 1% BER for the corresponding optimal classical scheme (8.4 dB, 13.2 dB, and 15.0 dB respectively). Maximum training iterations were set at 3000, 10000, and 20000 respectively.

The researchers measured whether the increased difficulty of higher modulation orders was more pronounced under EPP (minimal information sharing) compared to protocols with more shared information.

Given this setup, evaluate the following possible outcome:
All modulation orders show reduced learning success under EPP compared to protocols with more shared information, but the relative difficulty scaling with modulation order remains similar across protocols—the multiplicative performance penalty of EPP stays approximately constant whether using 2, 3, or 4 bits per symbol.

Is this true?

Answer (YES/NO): NO